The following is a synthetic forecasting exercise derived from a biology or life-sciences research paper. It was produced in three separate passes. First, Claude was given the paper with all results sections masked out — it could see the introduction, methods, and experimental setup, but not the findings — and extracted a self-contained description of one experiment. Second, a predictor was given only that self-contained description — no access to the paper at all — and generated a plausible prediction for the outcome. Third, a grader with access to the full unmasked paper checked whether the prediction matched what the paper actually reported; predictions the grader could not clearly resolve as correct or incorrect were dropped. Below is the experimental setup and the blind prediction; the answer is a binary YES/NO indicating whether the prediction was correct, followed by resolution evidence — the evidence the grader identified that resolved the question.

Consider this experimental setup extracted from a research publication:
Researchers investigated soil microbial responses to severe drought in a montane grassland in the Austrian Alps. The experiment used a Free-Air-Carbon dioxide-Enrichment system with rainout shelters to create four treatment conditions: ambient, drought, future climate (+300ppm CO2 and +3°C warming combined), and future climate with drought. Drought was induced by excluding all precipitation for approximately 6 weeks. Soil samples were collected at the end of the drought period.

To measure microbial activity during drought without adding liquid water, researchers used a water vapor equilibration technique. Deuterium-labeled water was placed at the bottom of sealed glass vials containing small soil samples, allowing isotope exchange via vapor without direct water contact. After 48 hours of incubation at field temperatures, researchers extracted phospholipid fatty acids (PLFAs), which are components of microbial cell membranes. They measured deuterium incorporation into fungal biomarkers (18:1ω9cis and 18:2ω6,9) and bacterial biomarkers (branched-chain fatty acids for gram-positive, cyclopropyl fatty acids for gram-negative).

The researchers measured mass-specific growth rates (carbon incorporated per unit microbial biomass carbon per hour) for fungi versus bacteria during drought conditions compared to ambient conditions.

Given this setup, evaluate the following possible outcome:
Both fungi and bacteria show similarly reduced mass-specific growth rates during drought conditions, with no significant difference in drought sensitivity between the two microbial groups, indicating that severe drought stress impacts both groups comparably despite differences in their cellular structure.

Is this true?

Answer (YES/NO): NO